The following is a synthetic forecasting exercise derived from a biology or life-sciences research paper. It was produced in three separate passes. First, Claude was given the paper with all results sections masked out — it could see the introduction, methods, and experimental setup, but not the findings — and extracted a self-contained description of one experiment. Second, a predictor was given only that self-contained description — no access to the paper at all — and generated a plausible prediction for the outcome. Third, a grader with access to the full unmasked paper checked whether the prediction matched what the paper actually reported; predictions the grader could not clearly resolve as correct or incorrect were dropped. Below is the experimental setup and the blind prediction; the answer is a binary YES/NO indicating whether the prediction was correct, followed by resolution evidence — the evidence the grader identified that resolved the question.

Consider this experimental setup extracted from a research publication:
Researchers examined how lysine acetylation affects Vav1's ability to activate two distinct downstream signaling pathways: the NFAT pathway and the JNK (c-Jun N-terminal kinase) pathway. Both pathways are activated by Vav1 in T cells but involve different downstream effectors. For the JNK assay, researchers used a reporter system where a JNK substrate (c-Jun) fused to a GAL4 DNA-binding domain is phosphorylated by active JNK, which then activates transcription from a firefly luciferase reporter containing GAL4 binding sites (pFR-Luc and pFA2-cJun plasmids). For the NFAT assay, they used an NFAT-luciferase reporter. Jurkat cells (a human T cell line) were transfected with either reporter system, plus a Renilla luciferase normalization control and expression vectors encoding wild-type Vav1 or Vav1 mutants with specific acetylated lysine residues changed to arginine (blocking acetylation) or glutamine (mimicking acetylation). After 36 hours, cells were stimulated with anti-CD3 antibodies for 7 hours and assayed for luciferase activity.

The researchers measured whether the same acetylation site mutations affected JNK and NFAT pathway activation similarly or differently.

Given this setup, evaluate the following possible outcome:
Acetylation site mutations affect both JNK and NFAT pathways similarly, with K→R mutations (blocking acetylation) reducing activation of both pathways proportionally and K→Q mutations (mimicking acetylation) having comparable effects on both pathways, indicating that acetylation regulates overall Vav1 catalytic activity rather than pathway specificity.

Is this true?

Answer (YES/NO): NO